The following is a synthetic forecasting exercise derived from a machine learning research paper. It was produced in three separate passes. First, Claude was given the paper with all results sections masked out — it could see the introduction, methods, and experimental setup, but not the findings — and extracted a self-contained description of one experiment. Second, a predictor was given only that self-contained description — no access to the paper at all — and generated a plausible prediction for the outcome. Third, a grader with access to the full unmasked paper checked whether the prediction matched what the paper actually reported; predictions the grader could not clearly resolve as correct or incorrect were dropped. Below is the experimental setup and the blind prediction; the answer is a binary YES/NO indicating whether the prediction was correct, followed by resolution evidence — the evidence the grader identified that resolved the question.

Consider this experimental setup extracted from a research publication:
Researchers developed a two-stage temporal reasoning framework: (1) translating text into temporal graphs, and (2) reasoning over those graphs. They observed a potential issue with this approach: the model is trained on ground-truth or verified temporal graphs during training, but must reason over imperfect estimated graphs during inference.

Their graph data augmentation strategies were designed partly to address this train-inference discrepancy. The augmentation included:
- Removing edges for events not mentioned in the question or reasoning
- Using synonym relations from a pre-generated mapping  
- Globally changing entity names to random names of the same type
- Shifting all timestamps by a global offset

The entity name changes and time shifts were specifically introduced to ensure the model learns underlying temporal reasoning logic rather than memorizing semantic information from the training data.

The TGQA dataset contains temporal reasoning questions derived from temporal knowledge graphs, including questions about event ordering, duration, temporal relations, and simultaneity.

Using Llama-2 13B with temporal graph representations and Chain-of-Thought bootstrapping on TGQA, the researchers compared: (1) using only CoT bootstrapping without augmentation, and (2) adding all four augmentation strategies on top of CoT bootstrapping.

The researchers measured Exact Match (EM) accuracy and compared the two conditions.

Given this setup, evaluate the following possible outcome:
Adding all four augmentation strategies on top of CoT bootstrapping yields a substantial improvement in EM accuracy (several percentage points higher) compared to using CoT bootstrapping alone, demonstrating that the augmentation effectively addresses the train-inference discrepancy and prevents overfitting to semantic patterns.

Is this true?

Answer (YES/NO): YES